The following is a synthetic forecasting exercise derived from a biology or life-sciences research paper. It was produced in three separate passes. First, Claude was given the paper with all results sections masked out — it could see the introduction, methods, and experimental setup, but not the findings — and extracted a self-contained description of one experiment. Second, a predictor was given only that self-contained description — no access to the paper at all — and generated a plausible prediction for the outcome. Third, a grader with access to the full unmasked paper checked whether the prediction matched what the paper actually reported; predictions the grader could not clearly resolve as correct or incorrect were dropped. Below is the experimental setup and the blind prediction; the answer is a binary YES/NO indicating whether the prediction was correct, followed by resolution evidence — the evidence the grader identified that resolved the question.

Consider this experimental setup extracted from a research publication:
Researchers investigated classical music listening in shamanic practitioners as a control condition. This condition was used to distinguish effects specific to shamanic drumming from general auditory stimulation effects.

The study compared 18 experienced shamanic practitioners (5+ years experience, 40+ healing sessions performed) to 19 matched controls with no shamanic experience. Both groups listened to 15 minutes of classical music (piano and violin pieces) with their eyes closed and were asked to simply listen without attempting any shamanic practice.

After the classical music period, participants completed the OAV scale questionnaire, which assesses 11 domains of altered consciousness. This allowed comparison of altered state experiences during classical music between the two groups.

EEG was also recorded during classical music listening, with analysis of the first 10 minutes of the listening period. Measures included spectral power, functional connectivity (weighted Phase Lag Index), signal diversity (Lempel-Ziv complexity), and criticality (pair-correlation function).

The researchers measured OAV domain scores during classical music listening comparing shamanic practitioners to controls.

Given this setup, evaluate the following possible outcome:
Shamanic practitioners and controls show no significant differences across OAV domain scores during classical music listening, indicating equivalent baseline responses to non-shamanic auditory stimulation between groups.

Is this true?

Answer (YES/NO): YES